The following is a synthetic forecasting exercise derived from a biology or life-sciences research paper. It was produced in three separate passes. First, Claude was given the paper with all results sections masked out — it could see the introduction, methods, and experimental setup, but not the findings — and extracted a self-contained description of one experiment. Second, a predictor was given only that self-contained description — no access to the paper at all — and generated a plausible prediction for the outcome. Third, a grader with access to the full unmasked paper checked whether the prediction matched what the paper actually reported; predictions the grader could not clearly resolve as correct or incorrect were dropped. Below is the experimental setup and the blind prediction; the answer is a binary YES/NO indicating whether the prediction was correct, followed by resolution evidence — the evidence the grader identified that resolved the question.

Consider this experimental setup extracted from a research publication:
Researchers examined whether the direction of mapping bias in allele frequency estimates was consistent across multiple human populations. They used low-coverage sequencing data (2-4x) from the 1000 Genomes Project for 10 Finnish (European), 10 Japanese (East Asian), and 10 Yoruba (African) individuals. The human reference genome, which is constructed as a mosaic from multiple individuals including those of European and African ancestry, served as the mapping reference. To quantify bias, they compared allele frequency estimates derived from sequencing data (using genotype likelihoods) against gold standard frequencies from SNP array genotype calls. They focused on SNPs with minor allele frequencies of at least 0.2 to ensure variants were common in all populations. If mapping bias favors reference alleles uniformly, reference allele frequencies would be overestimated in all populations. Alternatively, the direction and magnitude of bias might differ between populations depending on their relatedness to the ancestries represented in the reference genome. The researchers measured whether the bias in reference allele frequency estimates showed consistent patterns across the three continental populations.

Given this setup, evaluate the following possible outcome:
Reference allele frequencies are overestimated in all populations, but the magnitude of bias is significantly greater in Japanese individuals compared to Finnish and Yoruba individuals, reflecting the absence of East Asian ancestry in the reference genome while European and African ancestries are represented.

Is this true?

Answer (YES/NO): NO